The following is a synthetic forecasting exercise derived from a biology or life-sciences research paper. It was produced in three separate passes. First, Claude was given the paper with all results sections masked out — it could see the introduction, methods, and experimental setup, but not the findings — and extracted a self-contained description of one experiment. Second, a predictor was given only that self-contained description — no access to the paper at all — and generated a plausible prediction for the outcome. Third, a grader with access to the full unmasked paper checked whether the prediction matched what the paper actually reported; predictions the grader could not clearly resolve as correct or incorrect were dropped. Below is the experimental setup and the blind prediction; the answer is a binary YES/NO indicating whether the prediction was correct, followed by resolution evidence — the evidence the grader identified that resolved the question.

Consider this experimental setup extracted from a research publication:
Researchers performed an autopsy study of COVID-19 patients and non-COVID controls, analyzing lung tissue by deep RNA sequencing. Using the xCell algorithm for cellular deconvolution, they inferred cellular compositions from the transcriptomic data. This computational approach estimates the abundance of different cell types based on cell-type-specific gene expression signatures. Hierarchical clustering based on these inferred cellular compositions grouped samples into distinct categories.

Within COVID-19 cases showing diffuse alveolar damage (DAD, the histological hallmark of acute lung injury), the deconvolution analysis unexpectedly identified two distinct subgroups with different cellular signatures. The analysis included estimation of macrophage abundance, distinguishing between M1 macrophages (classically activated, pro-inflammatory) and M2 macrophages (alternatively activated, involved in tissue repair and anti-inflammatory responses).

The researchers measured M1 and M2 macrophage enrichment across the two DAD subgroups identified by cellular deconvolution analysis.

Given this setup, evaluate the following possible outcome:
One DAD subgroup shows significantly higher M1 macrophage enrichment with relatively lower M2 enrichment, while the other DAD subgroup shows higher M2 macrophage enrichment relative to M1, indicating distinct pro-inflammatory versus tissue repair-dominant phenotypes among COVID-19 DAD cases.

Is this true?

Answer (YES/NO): NO